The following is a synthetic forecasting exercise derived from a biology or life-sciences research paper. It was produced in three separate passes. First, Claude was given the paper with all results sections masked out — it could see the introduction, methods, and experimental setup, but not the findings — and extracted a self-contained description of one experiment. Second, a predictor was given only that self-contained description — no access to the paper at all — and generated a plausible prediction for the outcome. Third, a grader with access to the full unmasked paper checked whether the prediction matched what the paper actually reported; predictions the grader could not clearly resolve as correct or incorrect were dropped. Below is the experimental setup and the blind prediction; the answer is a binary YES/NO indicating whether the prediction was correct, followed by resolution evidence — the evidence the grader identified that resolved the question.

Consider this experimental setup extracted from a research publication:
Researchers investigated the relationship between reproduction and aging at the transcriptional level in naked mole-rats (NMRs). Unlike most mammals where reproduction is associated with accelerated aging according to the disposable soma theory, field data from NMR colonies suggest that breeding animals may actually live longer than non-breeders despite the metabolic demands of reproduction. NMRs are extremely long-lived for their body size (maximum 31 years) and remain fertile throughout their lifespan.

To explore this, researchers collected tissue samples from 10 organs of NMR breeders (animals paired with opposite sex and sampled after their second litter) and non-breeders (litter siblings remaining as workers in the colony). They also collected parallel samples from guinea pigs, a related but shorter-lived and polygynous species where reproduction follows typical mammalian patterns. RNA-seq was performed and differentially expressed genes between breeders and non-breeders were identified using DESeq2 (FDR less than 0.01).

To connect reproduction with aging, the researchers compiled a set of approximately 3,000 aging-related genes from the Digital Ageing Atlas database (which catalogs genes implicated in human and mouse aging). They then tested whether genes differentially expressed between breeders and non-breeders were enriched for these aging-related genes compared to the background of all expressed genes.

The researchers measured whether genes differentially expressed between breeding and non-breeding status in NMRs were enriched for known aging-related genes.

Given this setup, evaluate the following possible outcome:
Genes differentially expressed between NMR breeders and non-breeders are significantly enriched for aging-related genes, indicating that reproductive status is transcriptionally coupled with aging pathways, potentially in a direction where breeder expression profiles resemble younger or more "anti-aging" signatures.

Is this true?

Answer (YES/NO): YES